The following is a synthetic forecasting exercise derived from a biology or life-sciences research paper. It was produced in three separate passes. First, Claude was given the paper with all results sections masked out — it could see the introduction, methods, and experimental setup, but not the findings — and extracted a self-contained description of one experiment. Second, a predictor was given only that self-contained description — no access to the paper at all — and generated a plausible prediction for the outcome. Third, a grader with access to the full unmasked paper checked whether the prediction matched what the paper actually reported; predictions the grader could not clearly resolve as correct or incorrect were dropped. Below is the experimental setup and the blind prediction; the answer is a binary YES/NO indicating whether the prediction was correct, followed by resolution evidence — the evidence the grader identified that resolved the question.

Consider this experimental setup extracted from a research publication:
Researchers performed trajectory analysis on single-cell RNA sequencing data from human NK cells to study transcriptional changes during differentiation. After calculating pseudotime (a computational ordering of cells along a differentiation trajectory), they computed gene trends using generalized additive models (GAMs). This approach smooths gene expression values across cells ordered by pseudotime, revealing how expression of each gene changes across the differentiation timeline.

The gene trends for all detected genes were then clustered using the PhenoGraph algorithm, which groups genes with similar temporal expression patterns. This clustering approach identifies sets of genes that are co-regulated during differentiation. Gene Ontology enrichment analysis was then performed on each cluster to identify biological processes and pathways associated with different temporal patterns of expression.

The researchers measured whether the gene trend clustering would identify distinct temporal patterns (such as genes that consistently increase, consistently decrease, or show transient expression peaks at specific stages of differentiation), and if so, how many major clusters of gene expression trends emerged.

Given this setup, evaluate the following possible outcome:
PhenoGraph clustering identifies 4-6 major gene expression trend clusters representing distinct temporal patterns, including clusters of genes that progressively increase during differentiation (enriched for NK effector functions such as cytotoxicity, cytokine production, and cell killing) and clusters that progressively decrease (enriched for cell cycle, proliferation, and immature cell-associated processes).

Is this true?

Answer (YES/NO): NO